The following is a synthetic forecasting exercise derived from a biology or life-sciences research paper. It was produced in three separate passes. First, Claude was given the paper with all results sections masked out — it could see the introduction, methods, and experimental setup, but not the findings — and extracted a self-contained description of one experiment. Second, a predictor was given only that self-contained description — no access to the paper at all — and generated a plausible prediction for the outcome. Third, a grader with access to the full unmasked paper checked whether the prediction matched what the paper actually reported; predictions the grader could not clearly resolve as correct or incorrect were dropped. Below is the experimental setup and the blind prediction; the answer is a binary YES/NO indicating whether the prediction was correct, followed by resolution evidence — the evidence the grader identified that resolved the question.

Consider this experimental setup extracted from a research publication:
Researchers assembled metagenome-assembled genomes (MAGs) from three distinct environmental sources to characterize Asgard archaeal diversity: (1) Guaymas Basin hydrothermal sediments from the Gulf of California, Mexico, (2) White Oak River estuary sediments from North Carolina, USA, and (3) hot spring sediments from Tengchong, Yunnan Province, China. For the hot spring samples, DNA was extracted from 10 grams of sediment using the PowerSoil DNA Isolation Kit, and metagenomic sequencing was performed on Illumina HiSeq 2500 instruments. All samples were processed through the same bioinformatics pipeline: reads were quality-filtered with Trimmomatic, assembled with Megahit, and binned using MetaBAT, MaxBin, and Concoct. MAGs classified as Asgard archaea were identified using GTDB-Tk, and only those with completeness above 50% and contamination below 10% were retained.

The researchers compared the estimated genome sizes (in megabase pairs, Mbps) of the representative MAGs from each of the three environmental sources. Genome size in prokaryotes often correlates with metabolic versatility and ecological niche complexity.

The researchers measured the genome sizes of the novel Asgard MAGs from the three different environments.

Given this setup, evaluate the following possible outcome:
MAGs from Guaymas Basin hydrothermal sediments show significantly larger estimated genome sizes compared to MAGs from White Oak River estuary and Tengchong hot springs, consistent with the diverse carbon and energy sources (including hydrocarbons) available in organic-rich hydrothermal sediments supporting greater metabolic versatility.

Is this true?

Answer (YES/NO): NO